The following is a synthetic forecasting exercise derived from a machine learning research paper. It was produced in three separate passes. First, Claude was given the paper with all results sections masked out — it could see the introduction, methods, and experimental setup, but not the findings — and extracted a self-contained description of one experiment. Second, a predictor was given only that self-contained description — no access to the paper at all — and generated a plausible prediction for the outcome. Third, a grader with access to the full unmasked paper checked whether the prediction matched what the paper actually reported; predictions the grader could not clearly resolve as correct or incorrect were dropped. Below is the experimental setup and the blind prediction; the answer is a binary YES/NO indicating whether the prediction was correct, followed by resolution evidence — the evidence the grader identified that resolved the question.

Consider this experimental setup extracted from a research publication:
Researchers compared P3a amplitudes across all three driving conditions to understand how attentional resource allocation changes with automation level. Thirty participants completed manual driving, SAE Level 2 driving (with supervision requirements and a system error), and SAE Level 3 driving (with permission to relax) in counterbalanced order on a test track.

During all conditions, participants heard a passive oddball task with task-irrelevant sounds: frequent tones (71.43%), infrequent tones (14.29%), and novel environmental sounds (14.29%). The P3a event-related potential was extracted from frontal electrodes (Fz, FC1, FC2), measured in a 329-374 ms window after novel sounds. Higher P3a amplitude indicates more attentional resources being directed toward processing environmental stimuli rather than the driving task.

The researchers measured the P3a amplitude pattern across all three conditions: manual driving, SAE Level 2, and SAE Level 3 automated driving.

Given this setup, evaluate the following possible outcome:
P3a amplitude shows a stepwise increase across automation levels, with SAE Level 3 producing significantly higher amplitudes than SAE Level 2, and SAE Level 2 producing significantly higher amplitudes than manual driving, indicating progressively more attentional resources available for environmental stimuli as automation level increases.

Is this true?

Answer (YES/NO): NO